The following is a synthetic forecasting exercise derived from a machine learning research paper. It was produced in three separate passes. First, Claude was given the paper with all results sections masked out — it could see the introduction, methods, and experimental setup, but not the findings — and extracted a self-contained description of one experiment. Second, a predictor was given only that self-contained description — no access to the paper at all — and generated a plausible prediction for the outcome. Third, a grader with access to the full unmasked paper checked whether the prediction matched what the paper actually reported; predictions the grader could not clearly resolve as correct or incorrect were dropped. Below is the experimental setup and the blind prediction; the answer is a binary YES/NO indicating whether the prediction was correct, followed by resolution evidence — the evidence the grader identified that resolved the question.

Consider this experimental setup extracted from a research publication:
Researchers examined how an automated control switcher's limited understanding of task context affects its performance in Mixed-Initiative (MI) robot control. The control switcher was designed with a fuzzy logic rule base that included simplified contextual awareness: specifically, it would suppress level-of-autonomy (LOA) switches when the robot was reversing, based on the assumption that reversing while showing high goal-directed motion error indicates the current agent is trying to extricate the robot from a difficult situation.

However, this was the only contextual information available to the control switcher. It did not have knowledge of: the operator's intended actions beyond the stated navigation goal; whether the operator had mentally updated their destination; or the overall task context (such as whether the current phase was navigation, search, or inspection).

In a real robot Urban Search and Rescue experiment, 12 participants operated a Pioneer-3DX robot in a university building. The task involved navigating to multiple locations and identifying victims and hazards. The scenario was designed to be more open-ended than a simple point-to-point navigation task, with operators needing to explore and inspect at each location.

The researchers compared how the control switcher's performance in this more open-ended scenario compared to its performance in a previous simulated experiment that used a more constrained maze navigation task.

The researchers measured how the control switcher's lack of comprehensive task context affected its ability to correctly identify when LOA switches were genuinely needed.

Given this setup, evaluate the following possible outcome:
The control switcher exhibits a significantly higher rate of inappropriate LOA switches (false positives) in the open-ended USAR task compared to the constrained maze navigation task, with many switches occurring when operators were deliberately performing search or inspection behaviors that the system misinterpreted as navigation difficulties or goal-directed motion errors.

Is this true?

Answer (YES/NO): NO